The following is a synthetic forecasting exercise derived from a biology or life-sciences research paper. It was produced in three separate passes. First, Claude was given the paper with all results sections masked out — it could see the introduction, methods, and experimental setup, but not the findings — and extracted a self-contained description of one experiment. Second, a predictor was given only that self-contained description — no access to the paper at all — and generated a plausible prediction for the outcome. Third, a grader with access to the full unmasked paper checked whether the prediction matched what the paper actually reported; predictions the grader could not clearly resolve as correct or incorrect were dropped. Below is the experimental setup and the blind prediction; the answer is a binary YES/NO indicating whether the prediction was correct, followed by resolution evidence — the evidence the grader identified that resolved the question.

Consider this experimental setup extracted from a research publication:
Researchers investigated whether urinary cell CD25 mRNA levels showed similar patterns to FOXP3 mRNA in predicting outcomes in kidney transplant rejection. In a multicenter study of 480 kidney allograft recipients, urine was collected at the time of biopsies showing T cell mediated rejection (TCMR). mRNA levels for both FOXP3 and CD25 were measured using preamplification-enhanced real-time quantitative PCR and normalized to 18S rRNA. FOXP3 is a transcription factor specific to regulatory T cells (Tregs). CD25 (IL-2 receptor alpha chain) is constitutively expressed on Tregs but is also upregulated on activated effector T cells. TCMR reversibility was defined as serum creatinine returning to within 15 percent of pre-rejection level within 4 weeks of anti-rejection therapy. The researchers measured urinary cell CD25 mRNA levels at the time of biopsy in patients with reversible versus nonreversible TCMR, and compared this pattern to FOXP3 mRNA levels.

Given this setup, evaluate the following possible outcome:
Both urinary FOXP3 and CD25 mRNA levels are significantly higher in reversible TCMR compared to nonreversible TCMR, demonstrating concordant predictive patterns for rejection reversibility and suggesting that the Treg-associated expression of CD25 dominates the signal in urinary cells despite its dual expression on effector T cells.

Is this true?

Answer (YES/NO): NO